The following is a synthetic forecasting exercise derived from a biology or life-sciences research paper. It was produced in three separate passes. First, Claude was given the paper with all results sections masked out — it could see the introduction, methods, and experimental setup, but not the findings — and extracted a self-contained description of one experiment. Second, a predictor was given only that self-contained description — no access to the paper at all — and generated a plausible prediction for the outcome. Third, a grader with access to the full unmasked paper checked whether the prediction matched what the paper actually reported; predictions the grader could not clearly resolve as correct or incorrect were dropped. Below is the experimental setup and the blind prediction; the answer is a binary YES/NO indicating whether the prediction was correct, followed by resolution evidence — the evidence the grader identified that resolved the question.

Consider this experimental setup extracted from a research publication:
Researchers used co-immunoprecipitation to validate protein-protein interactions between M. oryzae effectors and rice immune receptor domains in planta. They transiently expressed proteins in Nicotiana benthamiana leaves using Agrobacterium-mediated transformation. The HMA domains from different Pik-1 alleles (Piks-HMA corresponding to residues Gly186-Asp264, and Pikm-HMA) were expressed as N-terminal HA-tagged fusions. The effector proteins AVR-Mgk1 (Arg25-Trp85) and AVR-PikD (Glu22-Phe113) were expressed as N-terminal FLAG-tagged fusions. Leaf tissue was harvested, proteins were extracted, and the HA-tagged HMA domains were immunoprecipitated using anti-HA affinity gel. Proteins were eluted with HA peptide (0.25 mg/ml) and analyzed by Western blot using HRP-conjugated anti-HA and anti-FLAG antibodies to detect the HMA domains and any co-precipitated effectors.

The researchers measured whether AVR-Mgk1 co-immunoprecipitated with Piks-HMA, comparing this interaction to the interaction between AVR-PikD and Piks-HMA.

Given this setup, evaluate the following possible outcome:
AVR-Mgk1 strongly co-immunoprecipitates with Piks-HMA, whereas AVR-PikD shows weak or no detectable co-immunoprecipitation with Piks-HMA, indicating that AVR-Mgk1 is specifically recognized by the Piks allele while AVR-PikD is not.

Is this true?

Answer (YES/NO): YES